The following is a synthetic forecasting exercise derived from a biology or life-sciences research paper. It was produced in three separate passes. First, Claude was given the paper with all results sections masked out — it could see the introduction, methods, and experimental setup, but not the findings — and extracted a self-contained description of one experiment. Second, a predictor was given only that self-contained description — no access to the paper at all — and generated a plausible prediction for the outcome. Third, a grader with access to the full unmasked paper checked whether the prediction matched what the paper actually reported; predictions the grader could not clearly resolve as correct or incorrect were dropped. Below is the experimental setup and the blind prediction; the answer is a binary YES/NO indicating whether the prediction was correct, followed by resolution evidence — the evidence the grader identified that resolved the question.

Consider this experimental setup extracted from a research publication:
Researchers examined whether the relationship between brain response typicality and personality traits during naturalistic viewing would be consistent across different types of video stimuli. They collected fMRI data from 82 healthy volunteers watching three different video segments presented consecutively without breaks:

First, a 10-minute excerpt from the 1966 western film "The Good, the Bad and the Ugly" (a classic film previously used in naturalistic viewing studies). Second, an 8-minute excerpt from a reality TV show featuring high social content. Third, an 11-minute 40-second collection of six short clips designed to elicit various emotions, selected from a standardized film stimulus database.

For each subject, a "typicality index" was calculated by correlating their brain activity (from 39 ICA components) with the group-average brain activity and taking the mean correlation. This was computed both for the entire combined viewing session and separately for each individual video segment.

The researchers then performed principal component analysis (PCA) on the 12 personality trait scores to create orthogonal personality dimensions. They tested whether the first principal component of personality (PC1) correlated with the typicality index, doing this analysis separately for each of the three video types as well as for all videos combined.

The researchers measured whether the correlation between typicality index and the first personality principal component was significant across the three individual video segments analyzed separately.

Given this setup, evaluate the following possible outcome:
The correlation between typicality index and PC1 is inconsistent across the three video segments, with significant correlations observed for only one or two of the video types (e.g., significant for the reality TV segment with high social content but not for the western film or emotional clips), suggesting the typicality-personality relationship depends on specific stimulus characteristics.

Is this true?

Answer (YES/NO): YES